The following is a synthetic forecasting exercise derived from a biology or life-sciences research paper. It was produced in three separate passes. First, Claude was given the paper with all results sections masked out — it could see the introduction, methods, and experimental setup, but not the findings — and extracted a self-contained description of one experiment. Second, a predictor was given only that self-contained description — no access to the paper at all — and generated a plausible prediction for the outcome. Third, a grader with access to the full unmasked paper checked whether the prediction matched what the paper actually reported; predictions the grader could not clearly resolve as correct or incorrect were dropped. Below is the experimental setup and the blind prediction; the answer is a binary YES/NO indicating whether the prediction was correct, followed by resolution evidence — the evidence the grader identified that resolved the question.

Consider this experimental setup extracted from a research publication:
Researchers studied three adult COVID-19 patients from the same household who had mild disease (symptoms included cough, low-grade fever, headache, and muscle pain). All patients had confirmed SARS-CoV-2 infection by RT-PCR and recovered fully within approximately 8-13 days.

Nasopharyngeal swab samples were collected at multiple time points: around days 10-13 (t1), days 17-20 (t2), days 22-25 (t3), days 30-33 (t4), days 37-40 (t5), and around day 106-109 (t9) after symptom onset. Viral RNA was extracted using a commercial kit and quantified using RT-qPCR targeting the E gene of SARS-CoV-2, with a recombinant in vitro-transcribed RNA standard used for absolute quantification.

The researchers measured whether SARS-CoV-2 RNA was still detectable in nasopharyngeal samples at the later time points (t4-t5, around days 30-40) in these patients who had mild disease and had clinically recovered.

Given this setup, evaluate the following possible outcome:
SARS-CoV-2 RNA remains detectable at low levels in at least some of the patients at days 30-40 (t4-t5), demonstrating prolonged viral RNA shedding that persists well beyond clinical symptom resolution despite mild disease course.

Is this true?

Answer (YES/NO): YES